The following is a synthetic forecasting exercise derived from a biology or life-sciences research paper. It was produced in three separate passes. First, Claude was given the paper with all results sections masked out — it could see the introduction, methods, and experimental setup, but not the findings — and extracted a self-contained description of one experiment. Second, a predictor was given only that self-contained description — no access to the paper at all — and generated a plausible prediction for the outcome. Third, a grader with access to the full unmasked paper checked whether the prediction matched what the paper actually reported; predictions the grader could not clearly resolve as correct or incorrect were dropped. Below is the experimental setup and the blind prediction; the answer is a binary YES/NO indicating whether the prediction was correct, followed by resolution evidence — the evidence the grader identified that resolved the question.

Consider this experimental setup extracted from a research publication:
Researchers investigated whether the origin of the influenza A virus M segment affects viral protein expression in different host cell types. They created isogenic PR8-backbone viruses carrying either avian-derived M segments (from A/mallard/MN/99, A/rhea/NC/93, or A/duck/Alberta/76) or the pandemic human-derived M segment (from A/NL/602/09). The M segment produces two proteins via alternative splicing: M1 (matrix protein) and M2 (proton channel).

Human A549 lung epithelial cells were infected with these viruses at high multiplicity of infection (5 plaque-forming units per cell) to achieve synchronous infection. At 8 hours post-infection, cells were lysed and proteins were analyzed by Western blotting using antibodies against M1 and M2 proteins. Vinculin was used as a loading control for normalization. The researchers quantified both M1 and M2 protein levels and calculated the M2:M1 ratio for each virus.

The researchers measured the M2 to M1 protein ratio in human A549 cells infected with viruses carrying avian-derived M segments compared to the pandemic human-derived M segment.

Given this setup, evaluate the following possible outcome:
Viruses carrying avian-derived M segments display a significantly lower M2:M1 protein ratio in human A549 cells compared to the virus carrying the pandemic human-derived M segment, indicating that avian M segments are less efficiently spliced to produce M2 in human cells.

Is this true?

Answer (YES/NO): NO